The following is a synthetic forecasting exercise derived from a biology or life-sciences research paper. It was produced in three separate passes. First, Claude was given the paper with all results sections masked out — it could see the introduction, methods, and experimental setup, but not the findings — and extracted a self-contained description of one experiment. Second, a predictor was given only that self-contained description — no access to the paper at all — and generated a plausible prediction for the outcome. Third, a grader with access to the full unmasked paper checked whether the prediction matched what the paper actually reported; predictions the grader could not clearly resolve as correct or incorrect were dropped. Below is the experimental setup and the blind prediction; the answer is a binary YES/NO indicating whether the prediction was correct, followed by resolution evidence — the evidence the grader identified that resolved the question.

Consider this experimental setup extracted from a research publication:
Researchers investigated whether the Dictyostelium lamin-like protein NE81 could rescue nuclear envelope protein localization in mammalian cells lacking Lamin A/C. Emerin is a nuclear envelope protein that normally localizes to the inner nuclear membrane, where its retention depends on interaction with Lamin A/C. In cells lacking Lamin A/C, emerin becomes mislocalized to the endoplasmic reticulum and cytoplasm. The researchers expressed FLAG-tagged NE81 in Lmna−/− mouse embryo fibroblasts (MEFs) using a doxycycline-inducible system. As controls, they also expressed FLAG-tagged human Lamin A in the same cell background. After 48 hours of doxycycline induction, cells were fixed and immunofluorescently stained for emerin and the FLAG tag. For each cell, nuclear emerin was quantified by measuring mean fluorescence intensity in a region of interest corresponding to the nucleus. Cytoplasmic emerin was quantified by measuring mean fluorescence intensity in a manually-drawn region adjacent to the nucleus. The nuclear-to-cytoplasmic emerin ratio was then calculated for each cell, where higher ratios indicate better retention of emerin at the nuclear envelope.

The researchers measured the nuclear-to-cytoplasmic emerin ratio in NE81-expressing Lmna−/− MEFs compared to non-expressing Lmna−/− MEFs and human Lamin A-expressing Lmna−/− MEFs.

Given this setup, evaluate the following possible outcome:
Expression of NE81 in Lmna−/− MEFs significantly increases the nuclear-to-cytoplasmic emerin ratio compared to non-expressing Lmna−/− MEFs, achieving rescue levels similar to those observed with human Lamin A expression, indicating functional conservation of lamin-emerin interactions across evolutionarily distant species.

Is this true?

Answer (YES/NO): NO